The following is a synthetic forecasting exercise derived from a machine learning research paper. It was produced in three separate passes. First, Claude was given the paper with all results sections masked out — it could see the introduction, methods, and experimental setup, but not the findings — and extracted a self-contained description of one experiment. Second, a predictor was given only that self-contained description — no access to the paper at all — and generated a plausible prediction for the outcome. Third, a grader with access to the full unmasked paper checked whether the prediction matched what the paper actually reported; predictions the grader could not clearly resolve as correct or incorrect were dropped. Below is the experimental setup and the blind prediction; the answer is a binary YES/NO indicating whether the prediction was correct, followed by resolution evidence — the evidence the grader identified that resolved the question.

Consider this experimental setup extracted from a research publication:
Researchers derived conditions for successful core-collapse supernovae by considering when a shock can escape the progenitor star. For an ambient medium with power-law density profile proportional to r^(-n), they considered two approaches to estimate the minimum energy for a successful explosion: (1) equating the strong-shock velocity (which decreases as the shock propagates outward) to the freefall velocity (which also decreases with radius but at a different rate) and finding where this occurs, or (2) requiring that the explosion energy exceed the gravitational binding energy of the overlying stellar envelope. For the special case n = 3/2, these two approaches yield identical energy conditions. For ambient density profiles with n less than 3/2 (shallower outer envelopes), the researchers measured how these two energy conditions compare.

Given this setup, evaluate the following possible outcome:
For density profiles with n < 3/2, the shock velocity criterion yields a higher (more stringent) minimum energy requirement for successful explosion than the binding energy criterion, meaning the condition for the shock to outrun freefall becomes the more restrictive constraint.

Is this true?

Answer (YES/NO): YES